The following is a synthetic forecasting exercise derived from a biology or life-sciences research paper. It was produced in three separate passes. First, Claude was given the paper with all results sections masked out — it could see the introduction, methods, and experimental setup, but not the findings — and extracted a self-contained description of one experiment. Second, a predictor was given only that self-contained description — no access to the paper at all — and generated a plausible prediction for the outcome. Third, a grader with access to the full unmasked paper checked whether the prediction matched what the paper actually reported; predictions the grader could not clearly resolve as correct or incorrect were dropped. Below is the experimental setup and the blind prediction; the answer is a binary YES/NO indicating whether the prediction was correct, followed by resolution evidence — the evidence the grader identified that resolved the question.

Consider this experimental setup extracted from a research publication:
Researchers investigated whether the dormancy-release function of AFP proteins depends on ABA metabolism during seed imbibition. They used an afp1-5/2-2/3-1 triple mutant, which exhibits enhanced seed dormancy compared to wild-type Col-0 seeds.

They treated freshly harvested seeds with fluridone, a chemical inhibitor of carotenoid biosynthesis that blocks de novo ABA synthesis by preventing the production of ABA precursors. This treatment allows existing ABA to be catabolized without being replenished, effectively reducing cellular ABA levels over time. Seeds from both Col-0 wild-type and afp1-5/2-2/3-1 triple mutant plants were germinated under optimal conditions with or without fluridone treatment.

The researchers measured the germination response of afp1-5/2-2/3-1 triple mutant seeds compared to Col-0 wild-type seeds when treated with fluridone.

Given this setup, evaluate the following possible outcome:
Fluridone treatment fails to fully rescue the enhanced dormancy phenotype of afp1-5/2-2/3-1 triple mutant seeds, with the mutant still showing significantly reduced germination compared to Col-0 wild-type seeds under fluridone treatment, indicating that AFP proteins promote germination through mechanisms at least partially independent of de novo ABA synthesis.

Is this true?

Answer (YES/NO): YES